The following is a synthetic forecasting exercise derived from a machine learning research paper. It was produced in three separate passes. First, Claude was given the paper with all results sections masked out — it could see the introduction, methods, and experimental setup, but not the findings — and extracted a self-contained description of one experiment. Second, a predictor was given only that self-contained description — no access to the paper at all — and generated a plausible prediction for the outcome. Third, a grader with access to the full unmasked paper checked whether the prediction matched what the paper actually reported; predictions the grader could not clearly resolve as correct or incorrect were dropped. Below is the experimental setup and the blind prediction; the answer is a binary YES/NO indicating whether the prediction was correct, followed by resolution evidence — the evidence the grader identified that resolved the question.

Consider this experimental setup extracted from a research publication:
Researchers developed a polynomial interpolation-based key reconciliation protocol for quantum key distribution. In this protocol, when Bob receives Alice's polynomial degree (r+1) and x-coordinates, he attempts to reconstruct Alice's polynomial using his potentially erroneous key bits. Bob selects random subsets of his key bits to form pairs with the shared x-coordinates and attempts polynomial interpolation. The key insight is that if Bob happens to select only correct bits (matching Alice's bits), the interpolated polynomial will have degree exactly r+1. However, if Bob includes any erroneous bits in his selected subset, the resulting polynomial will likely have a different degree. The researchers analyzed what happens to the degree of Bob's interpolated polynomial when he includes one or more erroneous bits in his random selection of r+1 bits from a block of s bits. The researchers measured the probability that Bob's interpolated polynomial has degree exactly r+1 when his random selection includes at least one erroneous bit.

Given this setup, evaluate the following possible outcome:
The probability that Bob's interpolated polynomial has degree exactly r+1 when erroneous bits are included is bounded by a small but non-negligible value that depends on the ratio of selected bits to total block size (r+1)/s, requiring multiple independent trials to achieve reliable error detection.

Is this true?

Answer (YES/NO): NO